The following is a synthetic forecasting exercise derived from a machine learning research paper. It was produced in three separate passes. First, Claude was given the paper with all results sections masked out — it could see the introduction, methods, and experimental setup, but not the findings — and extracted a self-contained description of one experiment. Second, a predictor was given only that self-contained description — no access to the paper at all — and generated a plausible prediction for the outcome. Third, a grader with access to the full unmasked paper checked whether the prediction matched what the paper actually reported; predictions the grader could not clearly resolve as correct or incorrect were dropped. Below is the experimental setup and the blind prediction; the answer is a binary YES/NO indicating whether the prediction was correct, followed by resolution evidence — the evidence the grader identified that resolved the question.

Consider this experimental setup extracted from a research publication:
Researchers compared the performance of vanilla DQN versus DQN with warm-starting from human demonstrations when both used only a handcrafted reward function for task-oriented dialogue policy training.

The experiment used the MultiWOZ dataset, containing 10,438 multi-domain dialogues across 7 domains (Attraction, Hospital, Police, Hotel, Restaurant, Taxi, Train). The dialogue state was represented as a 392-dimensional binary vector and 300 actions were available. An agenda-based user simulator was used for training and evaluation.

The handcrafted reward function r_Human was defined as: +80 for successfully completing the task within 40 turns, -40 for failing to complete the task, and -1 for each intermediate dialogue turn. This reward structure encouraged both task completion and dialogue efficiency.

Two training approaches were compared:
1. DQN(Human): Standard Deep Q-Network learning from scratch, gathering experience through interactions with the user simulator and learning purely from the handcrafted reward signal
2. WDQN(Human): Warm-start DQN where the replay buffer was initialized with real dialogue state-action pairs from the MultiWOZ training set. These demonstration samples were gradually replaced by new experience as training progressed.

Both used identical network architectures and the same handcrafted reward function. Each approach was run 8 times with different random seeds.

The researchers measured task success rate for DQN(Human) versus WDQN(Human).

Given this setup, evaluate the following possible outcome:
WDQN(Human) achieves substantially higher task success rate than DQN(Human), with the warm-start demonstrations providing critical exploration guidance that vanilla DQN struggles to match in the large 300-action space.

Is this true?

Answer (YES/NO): NO